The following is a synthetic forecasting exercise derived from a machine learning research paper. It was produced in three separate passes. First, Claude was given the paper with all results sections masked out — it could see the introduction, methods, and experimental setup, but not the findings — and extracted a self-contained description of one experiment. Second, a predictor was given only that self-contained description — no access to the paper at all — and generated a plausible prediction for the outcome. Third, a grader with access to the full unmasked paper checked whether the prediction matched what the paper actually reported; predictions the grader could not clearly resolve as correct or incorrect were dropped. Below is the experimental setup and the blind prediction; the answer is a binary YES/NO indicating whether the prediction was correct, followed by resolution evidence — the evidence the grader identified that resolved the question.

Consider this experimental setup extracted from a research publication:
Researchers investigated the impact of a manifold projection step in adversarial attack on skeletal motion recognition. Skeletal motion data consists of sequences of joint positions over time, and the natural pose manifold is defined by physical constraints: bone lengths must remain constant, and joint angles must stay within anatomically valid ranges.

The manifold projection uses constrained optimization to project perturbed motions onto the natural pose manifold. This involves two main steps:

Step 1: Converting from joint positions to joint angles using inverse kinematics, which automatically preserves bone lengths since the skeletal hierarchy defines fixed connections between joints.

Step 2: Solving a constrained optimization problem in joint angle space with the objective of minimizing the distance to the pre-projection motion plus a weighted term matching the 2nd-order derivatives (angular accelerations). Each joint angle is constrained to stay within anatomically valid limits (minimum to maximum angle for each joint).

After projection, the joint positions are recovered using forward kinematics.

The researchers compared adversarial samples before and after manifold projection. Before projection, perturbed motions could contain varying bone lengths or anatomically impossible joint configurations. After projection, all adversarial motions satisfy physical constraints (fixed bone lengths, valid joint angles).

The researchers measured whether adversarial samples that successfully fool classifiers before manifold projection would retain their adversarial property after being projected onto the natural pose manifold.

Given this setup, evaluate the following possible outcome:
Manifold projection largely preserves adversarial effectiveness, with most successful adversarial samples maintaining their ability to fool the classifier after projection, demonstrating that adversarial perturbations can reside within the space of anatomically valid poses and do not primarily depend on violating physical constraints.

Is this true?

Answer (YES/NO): YES